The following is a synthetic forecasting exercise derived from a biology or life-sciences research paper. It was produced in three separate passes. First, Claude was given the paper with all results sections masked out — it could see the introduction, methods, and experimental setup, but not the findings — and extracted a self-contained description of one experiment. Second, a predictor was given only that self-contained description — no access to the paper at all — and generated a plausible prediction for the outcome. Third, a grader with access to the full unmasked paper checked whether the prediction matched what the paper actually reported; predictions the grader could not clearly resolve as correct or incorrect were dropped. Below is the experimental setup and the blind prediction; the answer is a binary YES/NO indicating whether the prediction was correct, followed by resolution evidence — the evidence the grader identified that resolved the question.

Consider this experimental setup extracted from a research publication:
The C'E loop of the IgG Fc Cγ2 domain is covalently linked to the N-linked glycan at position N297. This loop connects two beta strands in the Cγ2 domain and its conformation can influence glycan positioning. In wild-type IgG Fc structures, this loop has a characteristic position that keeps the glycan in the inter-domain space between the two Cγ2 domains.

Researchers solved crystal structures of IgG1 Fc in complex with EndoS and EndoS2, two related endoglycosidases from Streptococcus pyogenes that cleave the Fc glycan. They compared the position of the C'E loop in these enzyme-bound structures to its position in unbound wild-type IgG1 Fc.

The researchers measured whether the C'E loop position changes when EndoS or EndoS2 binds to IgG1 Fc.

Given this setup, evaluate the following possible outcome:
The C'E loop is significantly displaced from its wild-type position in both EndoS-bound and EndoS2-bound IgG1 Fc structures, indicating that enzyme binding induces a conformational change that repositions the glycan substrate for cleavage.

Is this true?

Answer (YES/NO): YES